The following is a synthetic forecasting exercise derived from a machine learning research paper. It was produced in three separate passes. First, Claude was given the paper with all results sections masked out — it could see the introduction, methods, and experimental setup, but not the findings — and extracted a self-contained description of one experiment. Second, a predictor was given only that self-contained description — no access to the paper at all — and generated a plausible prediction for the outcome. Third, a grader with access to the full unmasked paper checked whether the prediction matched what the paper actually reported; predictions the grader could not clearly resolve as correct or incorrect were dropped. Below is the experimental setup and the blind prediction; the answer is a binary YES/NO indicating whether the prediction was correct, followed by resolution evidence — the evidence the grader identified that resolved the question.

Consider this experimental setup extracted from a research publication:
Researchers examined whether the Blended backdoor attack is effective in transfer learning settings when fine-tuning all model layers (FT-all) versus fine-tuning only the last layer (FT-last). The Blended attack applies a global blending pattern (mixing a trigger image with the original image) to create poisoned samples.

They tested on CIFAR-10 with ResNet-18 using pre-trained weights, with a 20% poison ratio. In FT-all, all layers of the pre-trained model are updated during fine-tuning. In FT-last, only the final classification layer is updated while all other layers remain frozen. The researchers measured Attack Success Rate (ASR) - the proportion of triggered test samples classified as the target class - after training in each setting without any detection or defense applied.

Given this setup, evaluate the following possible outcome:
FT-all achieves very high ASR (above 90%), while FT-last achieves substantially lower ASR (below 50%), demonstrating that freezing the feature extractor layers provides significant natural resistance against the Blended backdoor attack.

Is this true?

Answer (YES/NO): NO